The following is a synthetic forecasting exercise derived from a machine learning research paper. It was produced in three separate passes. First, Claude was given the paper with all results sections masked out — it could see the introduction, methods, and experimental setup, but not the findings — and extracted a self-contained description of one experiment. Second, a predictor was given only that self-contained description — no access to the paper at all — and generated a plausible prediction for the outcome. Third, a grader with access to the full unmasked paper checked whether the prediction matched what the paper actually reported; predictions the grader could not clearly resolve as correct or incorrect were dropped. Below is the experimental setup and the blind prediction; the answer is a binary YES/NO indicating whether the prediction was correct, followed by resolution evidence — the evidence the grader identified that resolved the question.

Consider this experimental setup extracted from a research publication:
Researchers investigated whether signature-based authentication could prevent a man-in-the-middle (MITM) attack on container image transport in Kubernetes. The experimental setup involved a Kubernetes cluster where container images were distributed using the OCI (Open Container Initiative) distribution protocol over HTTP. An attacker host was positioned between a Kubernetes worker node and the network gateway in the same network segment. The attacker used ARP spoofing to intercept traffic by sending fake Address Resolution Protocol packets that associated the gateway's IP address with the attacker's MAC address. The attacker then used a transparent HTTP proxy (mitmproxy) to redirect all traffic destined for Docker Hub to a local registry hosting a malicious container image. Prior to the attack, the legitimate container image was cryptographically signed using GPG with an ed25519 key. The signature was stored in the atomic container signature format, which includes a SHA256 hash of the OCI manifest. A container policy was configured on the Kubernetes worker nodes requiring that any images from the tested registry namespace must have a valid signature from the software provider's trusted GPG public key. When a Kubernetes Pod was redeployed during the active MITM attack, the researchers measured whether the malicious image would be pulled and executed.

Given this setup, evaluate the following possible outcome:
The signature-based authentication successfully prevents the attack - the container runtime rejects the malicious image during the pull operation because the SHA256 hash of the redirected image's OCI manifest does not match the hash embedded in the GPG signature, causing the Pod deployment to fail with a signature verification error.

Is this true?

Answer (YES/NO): YES